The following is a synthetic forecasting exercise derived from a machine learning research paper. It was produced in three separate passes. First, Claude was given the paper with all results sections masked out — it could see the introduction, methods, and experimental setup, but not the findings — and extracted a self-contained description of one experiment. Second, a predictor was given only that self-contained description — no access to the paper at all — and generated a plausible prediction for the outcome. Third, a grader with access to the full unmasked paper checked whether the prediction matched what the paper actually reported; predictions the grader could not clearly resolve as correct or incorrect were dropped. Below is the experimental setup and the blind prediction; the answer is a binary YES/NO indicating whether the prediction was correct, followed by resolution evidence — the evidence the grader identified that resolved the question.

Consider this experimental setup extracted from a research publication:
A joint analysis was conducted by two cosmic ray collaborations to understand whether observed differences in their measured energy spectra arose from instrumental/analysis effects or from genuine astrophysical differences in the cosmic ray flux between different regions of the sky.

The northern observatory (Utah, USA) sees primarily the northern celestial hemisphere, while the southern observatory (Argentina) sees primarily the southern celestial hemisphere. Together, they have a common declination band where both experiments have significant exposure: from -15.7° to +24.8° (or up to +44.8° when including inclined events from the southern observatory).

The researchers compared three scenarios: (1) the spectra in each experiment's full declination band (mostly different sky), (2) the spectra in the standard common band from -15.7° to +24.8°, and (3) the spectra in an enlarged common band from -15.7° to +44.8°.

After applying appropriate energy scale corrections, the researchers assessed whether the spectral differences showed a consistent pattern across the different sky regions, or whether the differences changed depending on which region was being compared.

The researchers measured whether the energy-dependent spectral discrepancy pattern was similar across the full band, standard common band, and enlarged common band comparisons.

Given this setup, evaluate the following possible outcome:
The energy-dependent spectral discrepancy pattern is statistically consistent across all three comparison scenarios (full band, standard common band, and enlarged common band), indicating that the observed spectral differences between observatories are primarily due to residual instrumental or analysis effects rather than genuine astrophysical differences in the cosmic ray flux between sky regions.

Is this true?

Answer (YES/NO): YES